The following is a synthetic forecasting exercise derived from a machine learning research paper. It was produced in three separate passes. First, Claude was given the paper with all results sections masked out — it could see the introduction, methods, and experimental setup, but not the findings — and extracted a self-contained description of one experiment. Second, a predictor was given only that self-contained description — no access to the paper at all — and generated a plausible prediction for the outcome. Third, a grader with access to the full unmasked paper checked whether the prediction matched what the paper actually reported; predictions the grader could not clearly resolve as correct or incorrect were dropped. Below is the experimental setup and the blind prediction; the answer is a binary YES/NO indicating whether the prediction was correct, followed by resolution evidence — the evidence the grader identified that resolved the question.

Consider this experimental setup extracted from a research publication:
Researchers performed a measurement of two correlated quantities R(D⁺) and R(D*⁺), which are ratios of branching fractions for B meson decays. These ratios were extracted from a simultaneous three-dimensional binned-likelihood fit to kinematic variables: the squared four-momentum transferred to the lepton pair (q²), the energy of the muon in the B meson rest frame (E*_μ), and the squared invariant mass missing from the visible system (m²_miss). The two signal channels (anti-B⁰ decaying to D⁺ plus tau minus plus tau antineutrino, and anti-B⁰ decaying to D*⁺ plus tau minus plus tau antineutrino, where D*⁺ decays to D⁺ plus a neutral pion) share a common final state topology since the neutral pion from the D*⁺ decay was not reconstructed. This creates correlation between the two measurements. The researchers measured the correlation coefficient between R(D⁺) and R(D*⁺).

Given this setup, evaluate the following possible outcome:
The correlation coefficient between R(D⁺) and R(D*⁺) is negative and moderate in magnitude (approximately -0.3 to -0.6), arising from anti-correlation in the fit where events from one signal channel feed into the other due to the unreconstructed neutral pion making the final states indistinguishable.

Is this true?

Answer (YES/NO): YES